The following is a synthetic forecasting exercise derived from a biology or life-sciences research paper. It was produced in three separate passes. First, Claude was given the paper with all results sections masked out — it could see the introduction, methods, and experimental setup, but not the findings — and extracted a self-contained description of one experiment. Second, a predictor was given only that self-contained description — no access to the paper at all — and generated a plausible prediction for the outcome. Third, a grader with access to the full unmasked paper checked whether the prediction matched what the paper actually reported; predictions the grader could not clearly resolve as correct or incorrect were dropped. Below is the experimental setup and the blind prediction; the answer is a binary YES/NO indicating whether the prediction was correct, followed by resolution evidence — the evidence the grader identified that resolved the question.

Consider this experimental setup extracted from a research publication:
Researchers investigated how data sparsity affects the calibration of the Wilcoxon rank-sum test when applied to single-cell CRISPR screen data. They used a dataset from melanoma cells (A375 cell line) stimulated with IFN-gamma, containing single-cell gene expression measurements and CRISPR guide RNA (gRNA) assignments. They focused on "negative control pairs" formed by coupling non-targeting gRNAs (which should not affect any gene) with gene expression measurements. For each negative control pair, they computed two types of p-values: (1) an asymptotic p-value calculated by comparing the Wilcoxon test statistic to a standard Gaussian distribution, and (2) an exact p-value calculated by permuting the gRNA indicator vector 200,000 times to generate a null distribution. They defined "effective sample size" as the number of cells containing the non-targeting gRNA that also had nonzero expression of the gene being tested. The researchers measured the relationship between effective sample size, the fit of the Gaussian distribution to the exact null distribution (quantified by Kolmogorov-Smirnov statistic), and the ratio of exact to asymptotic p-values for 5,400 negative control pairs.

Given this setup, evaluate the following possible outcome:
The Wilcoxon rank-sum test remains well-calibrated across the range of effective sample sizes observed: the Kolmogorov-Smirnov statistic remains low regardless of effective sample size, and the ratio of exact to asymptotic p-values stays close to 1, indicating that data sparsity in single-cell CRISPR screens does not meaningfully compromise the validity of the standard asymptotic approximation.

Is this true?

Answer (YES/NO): NO